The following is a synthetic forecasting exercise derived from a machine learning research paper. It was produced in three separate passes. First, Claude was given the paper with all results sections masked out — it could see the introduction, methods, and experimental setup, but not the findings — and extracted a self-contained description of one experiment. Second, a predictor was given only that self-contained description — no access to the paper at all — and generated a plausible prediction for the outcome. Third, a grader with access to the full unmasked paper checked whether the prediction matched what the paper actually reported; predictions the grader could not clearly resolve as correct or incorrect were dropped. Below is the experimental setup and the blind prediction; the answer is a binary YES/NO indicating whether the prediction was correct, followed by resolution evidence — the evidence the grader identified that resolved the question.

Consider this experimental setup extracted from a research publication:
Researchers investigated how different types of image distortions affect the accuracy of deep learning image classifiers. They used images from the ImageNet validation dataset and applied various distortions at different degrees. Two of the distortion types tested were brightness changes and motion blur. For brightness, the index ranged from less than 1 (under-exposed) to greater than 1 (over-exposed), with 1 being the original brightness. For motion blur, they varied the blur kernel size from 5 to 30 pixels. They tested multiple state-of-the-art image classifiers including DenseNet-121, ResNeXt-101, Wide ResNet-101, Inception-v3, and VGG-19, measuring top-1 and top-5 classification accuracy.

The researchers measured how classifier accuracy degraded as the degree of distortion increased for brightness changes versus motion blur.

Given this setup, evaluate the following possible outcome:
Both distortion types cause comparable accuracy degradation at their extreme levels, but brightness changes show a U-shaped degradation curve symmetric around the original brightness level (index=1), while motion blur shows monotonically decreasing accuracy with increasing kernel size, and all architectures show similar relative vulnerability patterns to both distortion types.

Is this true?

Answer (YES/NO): NO